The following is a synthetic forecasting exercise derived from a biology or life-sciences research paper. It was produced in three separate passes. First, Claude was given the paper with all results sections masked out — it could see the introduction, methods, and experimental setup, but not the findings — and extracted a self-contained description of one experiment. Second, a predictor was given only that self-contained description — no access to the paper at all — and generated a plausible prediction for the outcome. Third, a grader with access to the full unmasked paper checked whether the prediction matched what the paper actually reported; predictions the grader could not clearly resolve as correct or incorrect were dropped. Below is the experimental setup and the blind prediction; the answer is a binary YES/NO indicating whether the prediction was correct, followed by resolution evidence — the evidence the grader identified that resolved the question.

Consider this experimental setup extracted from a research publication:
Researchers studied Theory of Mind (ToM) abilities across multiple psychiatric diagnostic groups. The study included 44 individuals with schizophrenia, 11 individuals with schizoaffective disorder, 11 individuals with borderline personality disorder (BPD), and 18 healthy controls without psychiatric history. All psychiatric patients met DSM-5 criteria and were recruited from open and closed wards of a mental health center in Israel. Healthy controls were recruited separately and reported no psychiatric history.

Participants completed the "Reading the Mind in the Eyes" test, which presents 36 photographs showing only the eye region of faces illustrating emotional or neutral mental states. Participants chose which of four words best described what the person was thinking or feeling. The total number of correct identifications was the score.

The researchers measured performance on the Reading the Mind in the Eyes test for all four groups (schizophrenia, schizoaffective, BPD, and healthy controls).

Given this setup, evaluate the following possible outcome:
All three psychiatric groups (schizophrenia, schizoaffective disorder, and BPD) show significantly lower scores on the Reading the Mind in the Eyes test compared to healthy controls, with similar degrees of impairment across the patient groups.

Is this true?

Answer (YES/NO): YES